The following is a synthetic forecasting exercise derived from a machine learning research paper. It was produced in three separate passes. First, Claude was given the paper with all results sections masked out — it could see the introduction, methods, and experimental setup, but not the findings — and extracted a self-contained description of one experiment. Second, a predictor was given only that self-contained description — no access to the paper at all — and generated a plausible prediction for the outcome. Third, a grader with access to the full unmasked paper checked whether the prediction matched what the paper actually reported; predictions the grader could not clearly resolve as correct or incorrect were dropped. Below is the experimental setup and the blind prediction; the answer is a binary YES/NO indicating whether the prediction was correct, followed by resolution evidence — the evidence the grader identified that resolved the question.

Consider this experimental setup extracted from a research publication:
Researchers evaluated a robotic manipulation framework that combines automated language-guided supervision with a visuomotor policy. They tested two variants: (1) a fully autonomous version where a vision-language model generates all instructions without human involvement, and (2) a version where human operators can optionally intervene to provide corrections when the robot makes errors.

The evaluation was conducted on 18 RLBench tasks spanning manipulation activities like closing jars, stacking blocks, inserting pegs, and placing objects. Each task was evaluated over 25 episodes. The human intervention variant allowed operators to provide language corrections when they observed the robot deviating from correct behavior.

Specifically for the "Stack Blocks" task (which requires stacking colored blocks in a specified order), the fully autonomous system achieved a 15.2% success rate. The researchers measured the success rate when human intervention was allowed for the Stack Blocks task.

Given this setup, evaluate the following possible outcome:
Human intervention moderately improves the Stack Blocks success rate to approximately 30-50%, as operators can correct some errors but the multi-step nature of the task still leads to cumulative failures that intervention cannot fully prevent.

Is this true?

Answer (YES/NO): NO